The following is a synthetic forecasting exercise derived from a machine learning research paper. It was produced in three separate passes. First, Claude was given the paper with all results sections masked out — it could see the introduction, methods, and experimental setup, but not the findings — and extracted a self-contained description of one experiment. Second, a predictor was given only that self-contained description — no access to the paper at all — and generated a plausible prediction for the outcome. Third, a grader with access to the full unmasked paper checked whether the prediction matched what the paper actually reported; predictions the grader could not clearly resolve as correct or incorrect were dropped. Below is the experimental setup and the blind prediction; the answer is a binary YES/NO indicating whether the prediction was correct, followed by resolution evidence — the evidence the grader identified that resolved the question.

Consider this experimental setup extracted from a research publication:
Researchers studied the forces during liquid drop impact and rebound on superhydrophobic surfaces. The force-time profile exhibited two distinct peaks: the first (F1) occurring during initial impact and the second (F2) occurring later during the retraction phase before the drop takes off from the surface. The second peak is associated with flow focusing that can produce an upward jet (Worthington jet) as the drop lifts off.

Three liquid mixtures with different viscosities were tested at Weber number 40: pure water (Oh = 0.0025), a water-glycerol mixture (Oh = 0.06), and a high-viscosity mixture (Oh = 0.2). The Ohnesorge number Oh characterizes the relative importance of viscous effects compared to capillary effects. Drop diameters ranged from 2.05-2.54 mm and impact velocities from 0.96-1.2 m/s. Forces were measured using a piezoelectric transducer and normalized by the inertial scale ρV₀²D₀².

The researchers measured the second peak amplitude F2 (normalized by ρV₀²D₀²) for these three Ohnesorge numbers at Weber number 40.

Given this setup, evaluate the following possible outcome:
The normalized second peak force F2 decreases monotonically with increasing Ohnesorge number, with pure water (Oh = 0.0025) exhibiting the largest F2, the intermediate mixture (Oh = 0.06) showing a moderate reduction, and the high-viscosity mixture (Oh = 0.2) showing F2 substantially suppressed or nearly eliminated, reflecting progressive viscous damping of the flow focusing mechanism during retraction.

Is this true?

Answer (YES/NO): NO